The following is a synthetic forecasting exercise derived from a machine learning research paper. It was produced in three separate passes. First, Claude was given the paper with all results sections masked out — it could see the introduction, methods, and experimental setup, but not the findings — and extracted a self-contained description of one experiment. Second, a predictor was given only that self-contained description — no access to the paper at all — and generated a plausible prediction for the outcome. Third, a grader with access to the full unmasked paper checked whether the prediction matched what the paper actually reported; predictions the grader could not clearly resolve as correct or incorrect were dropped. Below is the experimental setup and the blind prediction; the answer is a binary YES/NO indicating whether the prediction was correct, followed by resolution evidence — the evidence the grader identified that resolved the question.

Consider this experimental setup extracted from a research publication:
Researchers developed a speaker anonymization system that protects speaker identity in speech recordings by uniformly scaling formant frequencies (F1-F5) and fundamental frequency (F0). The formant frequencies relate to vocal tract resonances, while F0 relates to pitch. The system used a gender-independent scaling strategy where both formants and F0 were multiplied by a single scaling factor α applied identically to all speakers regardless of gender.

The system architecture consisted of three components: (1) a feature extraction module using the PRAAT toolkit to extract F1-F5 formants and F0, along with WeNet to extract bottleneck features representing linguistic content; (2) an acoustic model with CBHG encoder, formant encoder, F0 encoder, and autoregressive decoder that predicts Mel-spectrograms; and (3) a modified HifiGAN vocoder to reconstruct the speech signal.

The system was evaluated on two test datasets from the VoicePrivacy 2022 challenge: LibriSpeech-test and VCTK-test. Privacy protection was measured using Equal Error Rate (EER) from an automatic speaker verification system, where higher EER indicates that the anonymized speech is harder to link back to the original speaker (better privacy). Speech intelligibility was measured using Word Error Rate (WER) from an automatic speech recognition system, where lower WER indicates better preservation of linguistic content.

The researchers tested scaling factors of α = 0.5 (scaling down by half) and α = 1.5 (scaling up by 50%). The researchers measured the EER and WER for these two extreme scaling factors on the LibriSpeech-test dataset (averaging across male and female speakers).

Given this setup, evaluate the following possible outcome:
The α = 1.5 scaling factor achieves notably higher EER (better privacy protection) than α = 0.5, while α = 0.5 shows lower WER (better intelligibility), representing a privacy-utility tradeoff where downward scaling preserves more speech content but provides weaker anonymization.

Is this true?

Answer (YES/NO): NO